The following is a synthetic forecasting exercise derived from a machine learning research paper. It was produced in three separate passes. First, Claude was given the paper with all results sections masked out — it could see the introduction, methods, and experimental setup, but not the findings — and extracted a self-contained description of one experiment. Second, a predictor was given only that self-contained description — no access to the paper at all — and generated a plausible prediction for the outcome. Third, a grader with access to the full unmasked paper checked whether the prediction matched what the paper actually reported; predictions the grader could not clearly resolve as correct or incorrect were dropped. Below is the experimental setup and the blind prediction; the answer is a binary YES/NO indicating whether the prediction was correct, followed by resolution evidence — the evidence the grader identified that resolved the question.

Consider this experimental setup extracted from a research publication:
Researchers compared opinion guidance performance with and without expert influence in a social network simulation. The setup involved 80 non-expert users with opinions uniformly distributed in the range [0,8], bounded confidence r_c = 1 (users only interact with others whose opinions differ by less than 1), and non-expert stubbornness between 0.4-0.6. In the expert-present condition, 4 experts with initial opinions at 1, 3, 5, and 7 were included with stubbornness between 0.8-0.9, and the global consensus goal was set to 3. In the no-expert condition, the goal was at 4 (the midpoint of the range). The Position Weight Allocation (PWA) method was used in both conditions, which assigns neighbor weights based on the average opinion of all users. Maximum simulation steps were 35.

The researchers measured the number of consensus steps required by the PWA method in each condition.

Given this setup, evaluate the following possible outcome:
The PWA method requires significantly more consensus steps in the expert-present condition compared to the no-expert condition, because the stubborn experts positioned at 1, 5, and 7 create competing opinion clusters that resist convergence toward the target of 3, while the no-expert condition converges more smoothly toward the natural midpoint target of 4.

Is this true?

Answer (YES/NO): NO